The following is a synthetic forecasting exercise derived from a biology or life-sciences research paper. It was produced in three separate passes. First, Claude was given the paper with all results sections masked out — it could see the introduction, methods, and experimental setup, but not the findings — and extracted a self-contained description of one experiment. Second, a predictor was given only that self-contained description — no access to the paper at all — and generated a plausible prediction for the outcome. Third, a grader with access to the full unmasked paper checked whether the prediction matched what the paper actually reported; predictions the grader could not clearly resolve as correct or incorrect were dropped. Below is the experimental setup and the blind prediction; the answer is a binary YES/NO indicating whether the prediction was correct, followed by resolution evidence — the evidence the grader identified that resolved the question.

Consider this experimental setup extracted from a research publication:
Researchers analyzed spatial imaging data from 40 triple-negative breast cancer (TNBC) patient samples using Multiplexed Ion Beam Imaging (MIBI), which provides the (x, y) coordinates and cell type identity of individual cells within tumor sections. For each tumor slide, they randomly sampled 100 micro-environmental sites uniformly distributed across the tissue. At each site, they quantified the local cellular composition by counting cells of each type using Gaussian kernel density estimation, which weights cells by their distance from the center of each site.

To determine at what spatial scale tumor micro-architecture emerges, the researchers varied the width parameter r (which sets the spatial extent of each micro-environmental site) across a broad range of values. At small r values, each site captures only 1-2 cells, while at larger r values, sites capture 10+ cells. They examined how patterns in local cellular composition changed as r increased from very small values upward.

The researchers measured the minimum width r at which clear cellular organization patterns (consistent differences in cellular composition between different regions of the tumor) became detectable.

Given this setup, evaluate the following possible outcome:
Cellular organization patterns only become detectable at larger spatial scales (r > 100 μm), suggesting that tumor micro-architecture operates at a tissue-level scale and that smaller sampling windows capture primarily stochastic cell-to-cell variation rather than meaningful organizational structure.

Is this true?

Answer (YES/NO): NO